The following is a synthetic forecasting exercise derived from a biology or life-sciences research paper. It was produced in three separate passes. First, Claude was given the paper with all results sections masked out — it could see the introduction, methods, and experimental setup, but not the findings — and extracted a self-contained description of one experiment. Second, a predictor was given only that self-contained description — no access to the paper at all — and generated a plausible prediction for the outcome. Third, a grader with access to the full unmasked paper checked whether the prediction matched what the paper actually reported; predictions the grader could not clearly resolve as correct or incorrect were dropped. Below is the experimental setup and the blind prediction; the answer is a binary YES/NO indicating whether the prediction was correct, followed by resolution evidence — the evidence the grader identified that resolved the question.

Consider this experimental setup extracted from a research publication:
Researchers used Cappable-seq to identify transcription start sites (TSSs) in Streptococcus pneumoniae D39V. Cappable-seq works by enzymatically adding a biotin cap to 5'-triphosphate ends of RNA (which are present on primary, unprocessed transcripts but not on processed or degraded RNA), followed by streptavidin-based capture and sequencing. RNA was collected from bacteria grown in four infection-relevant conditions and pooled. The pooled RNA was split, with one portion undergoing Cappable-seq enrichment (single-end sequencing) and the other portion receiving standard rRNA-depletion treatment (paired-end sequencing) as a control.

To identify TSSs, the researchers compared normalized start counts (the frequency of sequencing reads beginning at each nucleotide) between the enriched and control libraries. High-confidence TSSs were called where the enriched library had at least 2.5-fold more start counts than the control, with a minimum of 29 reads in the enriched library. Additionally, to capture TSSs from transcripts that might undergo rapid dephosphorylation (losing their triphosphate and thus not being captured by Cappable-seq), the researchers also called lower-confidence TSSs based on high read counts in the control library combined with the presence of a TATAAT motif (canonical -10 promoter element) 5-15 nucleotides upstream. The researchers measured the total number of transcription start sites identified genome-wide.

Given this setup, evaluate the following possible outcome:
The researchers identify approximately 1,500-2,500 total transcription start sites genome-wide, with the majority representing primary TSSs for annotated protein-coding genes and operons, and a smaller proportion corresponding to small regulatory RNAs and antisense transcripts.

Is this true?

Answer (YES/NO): NO